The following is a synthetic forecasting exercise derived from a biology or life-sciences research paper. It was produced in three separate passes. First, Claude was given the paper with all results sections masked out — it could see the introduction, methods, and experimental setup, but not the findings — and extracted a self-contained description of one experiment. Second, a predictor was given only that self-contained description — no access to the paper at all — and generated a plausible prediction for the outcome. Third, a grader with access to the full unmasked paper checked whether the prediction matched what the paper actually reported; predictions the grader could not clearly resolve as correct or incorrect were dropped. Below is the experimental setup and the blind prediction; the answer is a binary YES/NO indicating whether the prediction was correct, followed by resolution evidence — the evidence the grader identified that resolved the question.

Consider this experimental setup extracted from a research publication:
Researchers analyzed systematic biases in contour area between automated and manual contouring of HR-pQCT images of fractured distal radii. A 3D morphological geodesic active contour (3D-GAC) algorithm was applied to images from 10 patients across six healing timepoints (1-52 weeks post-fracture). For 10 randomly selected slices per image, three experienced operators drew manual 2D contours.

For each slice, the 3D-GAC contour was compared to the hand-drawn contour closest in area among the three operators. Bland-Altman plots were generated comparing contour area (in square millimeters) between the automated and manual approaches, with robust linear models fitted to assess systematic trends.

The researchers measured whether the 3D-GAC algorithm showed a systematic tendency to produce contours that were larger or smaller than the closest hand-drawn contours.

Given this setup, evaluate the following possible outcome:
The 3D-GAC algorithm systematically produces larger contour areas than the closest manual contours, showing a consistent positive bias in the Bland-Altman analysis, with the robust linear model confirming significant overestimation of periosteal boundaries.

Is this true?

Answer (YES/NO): NO